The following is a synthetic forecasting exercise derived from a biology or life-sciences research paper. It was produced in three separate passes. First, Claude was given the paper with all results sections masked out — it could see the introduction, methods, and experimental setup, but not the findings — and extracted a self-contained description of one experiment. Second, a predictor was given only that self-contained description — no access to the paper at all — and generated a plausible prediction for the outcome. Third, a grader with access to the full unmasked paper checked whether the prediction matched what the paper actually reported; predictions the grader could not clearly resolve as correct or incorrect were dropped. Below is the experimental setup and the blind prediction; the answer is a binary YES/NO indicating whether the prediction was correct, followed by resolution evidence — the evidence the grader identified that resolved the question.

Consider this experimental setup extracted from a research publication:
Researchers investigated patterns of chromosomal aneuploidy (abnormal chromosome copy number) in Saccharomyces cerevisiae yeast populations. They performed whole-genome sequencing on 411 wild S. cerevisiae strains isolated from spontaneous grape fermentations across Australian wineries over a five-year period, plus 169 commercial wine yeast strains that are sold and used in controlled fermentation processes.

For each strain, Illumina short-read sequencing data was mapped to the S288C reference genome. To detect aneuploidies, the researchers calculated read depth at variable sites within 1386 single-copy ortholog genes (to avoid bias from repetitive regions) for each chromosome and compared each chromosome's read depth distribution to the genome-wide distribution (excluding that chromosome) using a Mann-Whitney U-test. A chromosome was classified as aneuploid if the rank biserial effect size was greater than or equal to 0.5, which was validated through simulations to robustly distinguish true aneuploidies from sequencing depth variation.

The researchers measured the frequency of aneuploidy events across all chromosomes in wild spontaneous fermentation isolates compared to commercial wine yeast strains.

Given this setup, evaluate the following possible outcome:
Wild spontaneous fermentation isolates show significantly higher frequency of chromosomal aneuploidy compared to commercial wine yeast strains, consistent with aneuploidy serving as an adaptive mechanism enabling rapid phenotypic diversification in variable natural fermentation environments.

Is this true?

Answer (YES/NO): YES